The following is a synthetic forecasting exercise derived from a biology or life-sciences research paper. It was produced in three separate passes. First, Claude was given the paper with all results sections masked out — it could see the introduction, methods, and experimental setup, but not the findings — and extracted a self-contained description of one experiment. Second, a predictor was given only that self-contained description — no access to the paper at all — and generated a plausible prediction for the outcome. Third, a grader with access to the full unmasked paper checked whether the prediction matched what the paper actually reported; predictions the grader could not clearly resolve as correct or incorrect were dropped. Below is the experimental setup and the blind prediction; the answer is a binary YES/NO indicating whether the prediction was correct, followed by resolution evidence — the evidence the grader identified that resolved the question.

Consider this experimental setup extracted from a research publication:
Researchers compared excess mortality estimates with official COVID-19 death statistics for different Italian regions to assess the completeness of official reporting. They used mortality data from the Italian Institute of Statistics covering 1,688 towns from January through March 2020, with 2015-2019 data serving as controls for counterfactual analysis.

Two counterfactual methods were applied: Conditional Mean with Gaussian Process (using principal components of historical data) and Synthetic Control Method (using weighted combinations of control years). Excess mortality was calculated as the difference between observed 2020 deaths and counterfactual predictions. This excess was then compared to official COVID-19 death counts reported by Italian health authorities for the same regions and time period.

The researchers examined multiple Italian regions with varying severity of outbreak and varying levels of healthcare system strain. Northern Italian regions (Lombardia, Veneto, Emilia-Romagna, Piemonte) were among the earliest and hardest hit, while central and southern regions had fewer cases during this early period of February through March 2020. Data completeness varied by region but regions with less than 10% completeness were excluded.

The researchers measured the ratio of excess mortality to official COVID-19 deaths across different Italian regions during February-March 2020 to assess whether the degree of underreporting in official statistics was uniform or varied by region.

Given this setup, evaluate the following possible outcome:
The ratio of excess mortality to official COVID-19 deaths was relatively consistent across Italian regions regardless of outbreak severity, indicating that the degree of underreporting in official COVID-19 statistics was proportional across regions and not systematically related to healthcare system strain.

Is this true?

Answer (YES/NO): NO